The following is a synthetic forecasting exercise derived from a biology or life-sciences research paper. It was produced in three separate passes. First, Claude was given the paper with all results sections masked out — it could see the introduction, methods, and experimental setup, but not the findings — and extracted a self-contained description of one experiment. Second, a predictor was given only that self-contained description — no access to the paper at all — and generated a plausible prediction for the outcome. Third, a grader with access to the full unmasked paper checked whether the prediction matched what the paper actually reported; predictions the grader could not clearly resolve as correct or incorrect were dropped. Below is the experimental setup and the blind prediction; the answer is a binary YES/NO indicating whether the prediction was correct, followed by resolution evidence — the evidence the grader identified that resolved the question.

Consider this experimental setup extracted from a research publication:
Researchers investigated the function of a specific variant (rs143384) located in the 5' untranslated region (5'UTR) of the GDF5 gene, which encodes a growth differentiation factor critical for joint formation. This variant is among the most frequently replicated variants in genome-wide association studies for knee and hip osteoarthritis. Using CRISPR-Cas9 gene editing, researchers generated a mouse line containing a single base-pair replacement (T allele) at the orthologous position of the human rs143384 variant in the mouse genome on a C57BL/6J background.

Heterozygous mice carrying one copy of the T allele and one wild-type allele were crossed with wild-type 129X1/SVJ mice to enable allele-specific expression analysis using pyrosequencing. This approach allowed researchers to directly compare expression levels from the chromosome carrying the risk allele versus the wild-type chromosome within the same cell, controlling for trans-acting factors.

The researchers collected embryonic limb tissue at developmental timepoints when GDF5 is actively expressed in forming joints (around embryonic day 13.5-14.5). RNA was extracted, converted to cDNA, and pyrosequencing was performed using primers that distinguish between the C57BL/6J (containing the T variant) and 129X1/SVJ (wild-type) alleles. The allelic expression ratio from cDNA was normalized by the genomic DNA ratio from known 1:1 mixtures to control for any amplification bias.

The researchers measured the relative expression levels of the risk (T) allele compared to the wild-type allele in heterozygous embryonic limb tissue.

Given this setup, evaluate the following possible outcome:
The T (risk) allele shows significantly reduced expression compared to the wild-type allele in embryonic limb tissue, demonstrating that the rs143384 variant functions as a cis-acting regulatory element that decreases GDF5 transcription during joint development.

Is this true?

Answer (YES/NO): NO